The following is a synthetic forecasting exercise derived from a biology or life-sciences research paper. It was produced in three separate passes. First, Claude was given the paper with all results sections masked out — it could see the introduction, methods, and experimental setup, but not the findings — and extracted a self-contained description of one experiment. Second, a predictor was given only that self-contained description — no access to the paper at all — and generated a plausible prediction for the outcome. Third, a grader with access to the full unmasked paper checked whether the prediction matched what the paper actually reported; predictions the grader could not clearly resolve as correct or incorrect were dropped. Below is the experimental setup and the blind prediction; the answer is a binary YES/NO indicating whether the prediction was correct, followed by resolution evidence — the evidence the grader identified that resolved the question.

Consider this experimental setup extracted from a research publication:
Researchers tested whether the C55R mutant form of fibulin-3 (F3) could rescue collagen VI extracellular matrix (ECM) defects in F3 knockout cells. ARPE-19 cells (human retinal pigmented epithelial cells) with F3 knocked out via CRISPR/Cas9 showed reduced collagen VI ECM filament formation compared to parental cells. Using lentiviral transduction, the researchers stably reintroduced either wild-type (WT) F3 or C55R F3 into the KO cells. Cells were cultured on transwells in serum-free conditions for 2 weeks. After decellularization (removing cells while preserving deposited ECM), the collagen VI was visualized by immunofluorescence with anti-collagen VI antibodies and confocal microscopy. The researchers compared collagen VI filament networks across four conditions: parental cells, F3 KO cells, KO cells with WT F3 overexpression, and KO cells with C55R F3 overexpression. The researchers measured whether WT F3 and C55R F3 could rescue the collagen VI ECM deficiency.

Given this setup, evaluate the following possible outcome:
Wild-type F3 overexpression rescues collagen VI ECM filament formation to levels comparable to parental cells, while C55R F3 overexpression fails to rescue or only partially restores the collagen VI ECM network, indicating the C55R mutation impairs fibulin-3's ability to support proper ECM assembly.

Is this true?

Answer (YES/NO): NO